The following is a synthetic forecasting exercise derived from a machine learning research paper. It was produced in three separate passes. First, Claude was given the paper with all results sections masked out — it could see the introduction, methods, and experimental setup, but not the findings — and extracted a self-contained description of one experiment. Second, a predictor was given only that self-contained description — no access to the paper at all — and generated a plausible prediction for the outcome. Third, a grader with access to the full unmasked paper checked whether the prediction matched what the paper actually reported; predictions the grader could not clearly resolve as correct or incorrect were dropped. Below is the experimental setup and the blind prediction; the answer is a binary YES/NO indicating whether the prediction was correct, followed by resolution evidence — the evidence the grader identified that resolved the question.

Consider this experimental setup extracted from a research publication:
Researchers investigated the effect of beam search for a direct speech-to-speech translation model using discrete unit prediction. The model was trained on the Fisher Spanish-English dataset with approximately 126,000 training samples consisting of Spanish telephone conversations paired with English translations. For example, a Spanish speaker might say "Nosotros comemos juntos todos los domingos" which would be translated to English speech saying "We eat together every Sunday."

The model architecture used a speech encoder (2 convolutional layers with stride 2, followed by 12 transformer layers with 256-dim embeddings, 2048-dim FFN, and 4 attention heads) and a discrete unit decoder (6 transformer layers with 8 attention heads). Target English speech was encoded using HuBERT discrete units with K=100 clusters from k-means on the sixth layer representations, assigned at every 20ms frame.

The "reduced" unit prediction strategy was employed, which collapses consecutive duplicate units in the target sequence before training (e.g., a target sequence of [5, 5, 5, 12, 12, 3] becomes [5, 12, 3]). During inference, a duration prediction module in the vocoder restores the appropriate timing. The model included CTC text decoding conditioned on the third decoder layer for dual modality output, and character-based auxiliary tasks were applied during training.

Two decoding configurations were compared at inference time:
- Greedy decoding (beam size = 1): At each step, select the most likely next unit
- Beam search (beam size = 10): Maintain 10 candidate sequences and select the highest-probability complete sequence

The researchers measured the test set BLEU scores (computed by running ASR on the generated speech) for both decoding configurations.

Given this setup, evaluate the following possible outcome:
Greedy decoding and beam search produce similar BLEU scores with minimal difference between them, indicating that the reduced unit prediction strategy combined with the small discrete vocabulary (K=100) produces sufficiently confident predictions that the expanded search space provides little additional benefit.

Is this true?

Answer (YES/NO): NO